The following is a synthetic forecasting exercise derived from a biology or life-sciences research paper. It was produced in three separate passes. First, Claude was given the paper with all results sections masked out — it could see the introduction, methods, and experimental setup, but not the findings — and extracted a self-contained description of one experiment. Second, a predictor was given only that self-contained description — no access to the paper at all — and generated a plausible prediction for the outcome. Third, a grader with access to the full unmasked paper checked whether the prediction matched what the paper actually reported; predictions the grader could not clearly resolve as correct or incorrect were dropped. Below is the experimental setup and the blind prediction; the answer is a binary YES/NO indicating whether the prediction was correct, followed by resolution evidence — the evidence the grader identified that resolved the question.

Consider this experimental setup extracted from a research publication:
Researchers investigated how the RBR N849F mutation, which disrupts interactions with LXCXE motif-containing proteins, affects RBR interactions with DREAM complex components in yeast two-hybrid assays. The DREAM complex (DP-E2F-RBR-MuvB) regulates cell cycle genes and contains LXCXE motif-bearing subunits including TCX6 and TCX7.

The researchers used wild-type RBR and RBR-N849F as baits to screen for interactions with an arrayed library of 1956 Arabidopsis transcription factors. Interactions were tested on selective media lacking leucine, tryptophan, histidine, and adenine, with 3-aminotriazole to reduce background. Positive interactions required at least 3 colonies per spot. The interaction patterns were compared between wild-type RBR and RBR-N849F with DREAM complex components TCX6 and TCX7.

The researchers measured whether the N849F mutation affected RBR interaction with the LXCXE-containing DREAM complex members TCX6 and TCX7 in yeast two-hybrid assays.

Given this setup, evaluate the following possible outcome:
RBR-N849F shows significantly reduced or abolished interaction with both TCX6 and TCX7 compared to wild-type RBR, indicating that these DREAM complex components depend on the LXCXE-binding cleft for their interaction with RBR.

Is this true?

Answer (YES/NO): YES